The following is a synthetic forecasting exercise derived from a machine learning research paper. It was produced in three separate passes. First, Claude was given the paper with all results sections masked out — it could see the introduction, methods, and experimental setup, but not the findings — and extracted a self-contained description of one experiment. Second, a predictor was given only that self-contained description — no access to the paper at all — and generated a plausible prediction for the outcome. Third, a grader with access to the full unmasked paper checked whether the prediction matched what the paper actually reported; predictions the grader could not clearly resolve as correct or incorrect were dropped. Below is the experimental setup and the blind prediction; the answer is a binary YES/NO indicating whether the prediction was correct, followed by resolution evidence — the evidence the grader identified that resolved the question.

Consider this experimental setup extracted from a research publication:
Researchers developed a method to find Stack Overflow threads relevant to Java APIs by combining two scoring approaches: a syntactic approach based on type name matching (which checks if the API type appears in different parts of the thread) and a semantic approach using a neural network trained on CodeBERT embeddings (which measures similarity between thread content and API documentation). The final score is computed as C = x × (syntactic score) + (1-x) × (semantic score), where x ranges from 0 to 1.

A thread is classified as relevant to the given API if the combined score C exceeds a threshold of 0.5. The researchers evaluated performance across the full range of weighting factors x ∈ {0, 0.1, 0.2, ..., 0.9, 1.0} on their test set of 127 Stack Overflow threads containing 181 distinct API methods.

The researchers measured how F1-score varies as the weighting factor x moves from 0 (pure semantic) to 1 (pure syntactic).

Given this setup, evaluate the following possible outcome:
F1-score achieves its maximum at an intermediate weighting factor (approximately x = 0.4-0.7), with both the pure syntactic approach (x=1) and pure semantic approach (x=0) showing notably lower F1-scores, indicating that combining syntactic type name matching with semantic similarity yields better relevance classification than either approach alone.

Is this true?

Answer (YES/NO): NO